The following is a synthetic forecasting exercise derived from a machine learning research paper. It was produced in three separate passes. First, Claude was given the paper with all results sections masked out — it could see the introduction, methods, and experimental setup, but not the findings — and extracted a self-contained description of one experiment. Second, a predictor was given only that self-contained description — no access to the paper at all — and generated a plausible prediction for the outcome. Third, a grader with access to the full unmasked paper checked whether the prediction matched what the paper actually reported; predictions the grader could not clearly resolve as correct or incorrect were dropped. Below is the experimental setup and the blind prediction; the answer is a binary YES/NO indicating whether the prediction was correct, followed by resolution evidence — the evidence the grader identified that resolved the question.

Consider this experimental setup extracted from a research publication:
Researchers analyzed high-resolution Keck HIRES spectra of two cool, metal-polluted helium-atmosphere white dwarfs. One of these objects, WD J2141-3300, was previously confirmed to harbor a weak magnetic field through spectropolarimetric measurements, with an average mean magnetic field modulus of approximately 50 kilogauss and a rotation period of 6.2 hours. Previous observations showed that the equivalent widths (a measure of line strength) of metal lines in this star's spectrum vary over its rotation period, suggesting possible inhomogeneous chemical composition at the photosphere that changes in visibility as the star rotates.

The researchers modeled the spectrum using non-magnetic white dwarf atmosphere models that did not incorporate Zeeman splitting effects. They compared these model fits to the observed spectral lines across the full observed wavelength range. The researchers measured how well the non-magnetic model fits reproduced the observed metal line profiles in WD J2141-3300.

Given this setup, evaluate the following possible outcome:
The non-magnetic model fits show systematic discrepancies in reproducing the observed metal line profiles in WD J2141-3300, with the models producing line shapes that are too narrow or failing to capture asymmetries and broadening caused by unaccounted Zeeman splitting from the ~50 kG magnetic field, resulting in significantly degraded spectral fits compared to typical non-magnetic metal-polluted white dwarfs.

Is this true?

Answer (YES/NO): NO